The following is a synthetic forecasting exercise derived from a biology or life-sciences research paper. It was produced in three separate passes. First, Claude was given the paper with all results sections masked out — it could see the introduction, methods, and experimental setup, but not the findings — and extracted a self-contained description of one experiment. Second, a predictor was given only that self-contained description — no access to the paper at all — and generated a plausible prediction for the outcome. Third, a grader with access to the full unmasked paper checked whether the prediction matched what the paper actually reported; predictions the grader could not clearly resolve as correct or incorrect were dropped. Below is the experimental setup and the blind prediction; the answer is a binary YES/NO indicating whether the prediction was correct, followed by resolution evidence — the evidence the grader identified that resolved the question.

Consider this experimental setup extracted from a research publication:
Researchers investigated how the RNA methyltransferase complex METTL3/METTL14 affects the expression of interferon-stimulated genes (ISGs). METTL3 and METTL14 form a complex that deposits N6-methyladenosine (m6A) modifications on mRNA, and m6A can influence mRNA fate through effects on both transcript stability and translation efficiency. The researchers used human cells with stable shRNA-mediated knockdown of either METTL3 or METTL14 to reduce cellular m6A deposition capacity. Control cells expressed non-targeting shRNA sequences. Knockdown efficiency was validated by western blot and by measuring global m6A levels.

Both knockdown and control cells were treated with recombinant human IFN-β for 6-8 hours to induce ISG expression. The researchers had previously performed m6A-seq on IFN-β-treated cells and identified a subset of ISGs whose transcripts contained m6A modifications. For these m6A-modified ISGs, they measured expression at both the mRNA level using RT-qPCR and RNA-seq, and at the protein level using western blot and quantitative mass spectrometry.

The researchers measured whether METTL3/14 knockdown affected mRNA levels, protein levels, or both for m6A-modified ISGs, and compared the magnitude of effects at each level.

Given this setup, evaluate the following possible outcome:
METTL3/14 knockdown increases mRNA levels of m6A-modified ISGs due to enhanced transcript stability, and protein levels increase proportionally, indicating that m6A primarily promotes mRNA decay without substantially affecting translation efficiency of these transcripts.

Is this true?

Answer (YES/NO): NO